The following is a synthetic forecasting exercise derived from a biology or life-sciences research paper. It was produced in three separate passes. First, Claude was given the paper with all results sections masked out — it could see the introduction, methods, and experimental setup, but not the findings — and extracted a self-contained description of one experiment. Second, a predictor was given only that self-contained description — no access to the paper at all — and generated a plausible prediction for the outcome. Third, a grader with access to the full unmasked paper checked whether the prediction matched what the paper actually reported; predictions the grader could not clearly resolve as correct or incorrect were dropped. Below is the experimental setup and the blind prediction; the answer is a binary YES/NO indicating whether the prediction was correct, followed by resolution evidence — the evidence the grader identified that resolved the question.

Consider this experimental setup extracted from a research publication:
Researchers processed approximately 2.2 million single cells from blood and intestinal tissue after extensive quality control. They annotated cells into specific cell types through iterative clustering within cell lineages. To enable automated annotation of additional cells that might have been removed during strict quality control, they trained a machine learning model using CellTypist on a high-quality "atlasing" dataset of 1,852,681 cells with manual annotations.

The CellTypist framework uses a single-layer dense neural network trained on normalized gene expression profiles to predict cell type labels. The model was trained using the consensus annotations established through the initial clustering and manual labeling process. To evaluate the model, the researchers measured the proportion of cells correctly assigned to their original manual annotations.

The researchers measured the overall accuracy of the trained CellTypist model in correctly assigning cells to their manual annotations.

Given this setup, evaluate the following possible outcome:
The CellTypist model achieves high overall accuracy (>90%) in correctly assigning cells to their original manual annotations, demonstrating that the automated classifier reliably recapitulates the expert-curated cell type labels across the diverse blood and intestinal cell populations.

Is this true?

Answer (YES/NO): YES